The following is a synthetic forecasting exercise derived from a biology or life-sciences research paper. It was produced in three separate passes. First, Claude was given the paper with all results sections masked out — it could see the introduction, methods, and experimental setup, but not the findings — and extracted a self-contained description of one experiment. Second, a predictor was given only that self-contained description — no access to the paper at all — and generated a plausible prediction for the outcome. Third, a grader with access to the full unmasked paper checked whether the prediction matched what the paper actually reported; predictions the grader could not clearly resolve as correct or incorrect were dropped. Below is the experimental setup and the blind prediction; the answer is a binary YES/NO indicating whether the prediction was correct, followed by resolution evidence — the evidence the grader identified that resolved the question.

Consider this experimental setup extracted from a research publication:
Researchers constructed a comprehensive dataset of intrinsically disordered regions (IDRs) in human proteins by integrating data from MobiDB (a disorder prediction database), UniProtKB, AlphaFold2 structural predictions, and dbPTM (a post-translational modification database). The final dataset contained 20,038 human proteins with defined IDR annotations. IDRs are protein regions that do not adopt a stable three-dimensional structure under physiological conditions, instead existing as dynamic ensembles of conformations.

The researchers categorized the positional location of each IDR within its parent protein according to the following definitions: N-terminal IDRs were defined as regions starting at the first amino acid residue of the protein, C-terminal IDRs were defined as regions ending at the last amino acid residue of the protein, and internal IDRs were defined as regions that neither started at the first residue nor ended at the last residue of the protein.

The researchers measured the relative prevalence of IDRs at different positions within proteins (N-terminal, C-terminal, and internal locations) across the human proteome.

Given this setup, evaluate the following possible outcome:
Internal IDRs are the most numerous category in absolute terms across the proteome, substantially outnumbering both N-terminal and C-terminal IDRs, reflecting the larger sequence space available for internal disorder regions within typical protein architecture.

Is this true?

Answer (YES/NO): YES